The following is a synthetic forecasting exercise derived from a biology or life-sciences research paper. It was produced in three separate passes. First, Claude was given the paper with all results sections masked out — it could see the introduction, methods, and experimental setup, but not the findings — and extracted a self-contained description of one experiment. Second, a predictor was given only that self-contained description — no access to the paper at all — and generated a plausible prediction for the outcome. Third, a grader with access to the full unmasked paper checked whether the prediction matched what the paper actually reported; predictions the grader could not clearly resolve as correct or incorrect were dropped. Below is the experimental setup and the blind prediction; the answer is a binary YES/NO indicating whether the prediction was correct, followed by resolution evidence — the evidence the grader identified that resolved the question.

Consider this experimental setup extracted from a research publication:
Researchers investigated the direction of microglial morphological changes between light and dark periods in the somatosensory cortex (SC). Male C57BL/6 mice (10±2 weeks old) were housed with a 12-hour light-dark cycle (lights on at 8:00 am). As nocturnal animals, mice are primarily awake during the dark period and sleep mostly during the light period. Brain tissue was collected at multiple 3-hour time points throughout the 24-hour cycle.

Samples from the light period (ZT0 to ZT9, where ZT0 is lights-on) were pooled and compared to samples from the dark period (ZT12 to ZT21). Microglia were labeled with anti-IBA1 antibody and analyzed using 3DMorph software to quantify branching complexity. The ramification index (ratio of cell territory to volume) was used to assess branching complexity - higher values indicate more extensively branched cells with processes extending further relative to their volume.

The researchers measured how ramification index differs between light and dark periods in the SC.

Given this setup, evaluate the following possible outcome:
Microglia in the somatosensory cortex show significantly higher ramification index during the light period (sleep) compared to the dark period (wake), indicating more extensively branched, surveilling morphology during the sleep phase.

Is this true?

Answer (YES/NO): NO